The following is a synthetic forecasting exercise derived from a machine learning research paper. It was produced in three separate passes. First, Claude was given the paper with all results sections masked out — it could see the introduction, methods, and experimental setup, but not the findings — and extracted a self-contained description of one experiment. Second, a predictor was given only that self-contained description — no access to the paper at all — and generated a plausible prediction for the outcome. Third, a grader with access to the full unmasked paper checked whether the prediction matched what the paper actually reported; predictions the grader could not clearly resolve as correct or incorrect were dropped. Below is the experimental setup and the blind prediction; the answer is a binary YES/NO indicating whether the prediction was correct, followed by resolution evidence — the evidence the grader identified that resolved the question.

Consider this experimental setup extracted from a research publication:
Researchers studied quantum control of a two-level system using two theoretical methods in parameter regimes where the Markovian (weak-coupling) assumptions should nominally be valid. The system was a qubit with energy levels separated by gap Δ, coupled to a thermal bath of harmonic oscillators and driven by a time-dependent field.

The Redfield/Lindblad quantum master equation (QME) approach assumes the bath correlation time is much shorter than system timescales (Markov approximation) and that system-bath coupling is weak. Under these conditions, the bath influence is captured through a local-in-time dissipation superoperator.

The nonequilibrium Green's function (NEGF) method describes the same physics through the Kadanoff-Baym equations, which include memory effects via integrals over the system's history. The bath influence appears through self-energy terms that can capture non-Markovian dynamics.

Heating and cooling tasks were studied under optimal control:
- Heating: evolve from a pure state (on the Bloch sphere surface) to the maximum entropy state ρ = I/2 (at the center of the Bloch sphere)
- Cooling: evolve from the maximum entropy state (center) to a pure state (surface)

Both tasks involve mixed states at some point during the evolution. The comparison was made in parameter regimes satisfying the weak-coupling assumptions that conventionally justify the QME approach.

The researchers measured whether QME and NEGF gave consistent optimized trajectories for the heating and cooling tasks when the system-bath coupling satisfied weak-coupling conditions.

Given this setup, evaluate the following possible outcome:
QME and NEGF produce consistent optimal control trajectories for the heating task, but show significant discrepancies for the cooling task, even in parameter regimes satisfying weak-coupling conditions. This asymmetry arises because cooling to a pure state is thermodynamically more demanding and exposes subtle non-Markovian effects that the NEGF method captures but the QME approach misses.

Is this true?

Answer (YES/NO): NO